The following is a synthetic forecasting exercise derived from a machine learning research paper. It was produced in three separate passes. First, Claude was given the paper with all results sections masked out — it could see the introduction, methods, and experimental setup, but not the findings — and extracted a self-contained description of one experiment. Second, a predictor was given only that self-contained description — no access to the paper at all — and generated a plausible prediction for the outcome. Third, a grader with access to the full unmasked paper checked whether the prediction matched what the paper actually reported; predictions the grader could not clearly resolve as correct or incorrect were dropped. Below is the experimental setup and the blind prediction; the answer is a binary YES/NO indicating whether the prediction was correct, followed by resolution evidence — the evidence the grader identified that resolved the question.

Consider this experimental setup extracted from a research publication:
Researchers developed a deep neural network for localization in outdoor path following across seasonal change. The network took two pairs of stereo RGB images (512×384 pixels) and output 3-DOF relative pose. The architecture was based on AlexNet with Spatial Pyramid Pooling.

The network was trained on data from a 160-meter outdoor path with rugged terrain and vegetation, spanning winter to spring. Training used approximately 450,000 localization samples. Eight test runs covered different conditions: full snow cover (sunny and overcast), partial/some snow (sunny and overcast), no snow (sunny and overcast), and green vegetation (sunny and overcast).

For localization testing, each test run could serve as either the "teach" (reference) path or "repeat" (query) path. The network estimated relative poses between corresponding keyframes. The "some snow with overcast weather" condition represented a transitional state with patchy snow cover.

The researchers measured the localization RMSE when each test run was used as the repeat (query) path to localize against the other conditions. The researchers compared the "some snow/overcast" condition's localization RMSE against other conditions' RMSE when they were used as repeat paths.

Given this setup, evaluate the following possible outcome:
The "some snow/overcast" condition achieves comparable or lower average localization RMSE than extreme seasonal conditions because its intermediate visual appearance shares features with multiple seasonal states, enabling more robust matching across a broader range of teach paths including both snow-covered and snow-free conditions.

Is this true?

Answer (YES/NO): NO